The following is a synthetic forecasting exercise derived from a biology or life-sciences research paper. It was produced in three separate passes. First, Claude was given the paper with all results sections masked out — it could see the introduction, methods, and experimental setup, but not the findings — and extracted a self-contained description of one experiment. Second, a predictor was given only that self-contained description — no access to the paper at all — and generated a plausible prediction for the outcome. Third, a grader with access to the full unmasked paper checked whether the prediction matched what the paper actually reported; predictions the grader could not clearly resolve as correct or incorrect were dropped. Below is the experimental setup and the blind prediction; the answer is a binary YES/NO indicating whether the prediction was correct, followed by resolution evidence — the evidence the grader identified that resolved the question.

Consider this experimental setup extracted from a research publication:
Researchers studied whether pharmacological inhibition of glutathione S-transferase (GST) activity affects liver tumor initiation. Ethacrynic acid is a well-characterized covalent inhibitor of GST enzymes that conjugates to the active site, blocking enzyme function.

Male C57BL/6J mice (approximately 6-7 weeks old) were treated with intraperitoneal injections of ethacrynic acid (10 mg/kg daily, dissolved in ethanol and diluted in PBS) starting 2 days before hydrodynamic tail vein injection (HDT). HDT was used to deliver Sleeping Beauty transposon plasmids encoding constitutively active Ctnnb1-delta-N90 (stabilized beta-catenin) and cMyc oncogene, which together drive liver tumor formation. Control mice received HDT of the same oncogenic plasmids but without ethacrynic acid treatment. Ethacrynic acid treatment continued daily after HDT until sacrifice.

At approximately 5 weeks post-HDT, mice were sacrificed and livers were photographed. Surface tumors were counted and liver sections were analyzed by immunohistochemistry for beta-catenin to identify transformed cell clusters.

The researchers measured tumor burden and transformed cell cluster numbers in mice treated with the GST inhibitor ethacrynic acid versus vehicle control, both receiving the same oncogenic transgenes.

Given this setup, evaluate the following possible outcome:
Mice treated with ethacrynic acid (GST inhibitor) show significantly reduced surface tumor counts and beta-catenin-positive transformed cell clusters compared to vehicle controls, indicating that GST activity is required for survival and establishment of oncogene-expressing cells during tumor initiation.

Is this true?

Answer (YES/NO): YES